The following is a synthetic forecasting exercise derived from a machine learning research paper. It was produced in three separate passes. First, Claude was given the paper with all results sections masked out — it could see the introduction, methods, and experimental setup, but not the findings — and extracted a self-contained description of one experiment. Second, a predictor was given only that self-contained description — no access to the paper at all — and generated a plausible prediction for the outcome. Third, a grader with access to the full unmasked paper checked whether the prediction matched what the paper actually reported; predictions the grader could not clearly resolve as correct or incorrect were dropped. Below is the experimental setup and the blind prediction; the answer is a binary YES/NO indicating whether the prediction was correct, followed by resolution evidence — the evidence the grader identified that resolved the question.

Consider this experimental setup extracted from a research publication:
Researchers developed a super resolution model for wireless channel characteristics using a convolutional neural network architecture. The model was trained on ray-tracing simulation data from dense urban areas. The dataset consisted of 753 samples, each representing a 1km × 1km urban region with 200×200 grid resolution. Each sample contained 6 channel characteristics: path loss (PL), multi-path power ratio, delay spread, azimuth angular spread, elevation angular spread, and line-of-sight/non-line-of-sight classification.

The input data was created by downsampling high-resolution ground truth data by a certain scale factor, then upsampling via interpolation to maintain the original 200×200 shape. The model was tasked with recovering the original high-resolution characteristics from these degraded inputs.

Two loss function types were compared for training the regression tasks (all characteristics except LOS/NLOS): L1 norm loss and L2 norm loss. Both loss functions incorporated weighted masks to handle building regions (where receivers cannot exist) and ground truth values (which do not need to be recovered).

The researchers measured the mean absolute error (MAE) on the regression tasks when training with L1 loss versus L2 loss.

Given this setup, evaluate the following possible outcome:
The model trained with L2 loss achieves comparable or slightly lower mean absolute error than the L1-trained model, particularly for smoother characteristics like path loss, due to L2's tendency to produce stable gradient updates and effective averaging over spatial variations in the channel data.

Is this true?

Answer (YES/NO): NO